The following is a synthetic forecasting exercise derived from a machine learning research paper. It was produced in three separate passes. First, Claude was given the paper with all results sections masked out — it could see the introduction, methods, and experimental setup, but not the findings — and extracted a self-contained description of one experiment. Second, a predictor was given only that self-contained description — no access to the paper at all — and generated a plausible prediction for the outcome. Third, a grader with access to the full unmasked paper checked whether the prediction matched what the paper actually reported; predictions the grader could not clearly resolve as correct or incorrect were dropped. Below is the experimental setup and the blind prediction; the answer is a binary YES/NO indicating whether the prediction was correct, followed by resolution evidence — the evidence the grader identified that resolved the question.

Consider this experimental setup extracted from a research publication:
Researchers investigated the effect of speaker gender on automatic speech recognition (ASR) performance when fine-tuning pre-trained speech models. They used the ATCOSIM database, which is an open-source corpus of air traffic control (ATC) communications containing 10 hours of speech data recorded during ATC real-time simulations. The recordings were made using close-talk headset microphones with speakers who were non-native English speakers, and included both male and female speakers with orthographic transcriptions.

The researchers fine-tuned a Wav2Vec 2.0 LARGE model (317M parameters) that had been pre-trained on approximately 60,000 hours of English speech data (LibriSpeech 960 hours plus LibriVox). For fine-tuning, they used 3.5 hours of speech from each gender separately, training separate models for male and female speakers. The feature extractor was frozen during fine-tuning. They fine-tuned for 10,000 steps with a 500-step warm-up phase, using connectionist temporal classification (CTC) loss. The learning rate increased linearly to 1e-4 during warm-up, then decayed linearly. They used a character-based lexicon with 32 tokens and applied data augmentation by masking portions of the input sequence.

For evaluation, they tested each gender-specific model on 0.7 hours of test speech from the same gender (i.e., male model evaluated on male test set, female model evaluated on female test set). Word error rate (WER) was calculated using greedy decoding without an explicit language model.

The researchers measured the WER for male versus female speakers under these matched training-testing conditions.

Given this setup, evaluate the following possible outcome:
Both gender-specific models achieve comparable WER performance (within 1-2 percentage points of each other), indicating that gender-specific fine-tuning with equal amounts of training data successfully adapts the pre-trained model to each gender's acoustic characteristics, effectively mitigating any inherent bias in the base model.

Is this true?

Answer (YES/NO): NO